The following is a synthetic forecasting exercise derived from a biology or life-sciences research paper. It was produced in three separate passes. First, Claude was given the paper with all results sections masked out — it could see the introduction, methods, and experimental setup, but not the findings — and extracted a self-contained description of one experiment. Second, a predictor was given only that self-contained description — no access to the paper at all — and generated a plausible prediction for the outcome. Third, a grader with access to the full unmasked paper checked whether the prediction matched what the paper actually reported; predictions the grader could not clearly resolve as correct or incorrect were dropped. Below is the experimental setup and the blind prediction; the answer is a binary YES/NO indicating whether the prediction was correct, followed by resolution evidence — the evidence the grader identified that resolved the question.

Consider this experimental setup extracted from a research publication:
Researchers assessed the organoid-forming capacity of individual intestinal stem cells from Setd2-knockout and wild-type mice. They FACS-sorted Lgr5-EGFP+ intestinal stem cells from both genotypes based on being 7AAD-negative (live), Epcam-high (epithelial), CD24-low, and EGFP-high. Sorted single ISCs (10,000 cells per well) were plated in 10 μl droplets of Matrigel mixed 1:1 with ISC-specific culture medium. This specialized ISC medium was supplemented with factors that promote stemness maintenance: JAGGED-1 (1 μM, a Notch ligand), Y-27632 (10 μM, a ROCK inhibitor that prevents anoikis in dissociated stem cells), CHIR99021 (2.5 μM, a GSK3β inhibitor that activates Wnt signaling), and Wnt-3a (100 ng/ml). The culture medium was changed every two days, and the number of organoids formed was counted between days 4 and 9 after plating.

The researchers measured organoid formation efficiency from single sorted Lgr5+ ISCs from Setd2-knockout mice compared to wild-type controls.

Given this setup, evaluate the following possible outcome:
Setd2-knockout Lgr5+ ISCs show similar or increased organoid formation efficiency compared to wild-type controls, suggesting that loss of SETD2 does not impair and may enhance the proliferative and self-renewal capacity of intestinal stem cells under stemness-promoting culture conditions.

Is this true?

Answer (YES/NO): NO